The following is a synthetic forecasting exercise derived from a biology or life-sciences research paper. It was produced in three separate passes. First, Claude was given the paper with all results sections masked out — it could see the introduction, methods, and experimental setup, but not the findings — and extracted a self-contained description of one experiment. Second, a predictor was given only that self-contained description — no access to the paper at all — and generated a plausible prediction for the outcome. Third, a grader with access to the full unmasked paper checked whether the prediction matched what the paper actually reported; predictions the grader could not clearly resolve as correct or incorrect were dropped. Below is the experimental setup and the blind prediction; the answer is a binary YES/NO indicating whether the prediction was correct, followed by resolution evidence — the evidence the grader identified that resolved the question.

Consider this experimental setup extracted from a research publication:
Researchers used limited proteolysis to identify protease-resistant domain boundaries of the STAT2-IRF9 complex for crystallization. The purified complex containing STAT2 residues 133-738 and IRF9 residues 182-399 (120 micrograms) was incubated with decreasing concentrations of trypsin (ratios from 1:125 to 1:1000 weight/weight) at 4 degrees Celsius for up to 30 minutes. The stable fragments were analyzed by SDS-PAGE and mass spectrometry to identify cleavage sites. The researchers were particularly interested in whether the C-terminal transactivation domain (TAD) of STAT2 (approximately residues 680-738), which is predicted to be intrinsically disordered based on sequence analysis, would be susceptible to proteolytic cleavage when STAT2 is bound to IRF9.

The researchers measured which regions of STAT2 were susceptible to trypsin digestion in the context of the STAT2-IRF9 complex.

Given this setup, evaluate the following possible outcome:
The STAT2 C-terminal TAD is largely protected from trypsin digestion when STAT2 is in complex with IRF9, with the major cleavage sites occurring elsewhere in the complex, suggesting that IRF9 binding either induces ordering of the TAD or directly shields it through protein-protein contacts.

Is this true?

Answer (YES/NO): NO